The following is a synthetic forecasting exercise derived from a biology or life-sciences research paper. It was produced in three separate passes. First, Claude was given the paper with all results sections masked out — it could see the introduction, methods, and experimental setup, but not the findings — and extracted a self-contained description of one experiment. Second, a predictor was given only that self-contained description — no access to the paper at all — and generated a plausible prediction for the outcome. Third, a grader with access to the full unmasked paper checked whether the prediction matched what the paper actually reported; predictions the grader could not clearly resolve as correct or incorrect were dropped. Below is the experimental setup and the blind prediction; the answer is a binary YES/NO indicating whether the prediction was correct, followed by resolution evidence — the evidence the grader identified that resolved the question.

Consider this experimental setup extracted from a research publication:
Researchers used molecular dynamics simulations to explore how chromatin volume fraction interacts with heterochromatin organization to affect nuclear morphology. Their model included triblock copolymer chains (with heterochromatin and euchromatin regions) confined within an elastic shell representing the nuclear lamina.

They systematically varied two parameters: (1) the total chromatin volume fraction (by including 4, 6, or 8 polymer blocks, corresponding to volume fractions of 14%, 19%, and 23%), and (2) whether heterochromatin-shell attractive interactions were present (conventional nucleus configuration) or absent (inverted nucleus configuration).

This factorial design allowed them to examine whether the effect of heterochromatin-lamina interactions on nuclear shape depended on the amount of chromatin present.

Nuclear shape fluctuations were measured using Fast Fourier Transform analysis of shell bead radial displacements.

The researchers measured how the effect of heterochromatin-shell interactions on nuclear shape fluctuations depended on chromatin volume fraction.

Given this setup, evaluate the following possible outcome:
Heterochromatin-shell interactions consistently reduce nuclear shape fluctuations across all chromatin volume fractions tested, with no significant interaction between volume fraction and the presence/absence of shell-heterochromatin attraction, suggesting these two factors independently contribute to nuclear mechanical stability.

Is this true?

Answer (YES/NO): NO